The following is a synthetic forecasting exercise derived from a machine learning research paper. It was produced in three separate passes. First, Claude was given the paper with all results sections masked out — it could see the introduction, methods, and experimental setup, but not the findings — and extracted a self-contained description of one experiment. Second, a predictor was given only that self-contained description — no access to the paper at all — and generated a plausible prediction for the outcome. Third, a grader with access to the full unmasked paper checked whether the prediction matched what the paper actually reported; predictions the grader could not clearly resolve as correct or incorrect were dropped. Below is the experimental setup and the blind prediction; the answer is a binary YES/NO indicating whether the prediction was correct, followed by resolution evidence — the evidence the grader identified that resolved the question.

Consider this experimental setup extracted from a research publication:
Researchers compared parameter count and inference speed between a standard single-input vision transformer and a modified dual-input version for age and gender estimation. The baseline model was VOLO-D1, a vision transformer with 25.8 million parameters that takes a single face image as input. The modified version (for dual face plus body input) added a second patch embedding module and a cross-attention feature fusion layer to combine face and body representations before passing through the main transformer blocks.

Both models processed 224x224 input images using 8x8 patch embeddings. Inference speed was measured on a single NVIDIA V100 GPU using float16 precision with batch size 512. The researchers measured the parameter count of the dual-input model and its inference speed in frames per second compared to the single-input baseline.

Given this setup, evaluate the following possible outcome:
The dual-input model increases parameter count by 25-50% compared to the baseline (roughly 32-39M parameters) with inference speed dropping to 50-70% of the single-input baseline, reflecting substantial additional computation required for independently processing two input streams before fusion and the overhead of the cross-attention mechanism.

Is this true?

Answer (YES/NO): NO